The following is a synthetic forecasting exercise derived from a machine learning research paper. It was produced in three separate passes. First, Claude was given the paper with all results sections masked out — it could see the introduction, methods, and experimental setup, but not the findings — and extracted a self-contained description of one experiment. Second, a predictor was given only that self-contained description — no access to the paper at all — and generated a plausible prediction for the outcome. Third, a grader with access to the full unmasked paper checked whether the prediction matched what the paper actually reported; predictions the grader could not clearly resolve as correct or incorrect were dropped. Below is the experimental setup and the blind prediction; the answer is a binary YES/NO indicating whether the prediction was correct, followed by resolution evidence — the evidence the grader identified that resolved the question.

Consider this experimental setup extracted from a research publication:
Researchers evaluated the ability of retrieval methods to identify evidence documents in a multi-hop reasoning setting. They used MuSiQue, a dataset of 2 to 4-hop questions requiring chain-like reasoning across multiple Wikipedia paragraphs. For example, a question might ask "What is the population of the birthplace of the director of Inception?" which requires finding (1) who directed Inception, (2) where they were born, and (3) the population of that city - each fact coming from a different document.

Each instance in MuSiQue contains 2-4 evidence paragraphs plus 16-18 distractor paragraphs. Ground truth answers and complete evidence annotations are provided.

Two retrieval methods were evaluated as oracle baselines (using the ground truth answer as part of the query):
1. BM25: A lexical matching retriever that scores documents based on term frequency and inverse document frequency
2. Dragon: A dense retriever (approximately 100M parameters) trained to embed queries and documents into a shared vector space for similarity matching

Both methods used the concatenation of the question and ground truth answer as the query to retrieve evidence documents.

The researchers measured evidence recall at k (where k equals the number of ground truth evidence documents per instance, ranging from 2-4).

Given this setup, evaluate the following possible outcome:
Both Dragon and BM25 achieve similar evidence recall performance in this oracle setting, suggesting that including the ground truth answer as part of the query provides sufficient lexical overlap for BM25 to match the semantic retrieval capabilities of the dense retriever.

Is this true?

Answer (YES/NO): NO